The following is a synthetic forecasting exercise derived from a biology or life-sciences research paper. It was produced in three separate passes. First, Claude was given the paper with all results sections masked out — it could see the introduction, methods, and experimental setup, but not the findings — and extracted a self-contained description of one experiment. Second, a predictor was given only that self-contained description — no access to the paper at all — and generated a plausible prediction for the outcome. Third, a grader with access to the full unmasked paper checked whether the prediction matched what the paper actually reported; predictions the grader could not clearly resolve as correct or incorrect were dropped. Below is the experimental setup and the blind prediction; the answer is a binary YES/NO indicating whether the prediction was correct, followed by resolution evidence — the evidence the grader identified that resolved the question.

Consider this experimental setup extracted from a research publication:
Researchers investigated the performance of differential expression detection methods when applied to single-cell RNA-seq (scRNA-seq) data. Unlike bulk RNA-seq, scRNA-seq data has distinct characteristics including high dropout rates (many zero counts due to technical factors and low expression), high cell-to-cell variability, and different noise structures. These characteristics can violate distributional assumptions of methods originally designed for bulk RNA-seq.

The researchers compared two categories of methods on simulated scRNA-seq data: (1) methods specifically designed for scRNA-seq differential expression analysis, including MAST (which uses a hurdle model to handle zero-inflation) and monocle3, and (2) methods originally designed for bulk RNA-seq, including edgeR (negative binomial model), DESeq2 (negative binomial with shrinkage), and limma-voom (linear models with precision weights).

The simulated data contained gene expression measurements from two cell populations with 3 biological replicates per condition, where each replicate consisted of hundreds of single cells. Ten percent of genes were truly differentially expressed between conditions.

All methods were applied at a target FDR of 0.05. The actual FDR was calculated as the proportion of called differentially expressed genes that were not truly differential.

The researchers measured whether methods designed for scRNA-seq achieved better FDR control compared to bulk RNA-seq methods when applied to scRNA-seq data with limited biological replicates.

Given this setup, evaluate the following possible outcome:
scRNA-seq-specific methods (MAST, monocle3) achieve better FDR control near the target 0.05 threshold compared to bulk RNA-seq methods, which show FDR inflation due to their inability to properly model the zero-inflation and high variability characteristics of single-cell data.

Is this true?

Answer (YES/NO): YES